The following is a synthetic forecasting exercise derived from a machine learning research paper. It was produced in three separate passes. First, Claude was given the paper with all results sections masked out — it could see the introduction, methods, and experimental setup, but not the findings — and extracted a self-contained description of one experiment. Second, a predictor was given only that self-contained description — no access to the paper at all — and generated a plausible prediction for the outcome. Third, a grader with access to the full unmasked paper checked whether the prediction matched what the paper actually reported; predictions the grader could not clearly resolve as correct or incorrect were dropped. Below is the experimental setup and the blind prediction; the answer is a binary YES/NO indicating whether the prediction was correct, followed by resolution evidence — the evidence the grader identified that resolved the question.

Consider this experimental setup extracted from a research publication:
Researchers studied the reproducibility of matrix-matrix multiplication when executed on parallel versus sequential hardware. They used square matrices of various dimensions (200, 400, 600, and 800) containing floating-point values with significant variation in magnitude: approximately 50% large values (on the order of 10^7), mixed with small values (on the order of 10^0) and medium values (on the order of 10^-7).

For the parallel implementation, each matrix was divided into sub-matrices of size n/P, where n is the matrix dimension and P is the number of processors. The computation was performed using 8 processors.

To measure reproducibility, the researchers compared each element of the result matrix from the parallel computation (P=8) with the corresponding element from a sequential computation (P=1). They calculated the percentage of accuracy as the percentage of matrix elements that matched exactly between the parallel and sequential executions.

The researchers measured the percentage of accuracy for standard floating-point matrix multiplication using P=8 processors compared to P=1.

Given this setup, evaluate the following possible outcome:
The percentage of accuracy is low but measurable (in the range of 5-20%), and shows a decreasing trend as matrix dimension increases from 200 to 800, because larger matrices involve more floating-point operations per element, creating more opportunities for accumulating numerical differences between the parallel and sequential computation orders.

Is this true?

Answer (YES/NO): NO